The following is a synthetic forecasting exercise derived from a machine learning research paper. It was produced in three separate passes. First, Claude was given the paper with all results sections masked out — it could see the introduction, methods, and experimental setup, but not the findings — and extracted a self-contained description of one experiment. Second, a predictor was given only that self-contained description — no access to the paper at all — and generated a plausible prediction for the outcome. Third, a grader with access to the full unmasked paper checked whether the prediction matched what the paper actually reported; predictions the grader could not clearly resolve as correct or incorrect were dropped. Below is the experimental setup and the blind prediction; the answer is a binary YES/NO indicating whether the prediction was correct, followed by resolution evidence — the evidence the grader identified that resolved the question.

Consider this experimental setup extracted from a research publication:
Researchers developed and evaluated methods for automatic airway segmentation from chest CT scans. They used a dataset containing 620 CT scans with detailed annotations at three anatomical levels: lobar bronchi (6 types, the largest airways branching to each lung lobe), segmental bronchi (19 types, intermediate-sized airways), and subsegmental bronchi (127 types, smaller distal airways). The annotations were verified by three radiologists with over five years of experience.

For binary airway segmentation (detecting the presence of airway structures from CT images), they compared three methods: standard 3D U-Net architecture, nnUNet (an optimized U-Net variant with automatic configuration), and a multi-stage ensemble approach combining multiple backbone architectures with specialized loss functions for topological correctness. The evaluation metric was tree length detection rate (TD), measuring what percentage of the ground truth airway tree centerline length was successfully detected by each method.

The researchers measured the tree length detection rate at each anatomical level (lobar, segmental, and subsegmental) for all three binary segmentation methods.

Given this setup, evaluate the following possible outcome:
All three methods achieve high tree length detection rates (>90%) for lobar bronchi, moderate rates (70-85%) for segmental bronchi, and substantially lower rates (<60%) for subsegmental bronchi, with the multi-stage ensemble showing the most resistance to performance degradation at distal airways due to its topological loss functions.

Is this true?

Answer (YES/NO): NO